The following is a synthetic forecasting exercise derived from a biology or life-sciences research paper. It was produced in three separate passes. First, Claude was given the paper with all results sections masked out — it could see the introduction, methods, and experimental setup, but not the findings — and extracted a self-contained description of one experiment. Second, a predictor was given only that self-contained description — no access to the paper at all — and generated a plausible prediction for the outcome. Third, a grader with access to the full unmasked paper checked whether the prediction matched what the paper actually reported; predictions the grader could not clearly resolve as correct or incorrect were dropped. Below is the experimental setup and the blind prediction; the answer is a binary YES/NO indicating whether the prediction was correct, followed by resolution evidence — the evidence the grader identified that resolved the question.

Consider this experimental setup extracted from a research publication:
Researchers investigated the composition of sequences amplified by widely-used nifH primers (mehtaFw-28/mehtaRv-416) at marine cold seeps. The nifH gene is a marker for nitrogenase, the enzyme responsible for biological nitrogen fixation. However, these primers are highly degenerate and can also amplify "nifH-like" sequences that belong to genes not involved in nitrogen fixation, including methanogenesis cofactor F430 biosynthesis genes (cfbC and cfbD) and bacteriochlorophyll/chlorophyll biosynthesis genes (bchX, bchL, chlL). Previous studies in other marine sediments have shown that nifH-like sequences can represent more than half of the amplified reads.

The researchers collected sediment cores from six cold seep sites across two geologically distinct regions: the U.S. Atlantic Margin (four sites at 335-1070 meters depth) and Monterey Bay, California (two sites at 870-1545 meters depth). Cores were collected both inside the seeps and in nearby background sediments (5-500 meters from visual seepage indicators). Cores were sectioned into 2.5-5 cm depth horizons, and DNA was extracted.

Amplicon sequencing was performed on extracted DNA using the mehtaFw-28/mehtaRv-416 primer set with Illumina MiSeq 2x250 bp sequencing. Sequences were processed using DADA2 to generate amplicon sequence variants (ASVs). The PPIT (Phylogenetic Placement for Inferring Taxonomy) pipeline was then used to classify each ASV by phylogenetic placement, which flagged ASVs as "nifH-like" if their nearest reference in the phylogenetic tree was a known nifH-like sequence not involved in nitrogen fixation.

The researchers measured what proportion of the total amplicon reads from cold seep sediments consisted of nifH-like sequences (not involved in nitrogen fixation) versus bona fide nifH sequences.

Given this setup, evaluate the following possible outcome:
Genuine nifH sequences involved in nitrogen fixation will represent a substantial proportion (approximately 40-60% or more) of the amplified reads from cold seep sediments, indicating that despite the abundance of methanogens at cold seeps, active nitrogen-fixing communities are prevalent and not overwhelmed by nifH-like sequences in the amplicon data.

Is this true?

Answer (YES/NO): YES